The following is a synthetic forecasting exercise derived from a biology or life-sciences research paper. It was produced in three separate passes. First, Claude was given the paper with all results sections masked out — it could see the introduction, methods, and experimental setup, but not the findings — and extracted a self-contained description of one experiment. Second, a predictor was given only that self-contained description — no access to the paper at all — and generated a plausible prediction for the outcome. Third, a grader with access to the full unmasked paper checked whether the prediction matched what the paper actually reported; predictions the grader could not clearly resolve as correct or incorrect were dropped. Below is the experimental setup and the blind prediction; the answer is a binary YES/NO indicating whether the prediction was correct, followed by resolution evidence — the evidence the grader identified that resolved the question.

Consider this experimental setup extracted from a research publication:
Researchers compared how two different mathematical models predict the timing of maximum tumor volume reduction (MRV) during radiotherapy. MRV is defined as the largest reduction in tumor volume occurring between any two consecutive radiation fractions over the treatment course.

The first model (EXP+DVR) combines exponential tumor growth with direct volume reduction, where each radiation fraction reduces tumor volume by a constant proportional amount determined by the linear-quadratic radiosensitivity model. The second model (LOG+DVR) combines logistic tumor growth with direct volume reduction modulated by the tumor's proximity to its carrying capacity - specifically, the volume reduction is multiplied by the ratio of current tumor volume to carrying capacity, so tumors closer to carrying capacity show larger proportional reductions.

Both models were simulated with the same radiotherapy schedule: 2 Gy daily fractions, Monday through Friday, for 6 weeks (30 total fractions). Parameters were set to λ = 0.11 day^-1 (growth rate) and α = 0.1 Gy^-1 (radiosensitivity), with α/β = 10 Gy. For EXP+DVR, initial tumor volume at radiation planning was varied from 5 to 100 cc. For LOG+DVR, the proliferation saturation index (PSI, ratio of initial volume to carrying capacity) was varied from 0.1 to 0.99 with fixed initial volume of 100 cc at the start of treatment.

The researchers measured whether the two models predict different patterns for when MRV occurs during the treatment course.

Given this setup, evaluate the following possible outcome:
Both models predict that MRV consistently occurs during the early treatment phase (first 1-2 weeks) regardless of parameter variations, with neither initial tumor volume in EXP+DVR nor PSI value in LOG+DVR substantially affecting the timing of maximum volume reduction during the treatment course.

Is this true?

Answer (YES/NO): NO